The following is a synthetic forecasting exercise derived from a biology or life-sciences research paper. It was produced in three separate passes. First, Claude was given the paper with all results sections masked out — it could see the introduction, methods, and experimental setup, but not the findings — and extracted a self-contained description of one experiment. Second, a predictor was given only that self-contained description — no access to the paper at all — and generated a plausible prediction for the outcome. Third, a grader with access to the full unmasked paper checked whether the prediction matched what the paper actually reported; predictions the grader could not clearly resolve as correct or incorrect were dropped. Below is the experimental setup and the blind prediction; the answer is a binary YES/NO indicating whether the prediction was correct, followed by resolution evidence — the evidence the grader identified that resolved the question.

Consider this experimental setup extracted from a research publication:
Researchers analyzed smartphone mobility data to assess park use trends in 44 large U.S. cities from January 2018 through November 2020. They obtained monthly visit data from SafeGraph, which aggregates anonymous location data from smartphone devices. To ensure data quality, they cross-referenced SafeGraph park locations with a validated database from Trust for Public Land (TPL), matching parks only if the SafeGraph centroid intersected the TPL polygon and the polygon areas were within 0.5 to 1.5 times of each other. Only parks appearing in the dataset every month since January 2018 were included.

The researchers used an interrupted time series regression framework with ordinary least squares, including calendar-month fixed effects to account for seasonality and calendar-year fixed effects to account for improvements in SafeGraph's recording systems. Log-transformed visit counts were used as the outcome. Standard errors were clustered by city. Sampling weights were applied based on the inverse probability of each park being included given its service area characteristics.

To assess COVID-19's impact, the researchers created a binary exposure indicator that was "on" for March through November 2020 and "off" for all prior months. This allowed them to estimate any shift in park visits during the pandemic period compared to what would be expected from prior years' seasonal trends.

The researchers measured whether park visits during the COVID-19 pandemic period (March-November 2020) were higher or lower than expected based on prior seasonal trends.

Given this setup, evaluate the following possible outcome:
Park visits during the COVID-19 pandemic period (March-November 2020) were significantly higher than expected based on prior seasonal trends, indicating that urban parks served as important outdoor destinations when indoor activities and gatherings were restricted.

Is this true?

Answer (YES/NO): NO